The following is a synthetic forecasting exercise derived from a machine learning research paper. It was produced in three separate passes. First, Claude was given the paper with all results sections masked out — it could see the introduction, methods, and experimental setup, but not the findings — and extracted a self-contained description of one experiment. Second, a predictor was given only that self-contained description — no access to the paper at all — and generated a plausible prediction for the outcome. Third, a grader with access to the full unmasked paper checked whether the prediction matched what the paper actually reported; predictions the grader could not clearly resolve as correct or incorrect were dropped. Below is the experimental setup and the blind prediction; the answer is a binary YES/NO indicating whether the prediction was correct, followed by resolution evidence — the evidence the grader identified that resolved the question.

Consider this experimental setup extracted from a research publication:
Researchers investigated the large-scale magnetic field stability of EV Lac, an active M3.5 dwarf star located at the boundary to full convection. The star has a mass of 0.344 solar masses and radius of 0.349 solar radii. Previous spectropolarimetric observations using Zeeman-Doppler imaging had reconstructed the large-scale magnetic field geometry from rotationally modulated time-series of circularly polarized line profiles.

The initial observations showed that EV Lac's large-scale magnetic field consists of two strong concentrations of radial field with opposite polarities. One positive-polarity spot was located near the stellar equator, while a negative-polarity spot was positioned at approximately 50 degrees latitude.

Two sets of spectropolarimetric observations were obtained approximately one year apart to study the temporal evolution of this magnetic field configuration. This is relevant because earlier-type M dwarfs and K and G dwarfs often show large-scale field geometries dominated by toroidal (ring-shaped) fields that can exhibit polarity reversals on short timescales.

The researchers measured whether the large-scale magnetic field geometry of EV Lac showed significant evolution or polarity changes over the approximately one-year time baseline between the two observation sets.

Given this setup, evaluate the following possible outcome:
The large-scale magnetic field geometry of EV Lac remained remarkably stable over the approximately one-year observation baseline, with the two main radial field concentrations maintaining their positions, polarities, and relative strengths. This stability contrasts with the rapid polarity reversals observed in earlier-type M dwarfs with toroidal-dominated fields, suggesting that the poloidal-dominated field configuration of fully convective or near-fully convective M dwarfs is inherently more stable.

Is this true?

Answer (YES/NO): YES